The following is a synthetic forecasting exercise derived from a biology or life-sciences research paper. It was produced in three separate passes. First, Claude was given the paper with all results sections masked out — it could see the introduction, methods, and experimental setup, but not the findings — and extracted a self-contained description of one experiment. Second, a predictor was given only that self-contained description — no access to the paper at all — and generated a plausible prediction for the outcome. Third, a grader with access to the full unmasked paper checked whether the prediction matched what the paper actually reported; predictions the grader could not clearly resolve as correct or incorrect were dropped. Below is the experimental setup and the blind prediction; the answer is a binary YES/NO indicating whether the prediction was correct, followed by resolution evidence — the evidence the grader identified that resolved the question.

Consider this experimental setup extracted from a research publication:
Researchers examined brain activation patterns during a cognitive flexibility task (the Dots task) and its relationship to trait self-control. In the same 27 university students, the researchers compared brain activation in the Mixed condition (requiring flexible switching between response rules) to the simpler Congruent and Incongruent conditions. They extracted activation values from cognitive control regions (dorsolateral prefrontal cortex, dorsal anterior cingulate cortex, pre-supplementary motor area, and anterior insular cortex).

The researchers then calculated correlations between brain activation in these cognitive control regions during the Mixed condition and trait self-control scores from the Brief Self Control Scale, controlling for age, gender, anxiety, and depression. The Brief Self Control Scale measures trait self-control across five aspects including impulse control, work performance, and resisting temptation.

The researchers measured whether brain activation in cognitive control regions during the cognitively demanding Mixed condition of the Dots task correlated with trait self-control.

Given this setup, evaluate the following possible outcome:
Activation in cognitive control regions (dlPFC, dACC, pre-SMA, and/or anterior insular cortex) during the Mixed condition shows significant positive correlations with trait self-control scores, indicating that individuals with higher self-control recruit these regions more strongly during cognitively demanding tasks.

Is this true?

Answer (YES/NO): NO